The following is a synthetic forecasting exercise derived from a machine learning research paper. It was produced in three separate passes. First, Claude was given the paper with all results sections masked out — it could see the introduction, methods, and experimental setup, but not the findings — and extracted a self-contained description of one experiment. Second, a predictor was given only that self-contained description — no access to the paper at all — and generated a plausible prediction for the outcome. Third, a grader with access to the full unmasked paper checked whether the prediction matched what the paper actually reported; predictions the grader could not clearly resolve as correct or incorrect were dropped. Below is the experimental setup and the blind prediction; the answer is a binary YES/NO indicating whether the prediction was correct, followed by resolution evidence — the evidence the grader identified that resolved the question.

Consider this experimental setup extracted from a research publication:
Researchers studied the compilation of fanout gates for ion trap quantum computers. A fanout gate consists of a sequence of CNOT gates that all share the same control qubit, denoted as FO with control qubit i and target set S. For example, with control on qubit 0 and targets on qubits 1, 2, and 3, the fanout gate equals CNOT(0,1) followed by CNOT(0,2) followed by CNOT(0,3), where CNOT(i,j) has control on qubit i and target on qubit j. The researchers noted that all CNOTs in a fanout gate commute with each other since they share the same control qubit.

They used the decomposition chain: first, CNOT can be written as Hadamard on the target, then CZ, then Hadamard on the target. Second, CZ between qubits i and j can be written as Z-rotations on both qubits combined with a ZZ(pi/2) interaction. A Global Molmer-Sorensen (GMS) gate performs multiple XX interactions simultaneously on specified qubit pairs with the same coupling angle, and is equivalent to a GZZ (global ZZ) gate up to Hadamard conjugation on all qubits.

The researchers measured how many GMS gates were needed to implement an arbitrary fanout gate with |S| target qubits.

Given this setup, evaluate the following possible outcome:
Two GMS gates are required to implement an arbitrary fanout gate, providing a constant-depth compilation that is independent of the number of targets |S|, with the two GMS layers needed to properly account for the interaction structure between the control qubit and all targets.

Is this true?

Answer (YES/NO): NO